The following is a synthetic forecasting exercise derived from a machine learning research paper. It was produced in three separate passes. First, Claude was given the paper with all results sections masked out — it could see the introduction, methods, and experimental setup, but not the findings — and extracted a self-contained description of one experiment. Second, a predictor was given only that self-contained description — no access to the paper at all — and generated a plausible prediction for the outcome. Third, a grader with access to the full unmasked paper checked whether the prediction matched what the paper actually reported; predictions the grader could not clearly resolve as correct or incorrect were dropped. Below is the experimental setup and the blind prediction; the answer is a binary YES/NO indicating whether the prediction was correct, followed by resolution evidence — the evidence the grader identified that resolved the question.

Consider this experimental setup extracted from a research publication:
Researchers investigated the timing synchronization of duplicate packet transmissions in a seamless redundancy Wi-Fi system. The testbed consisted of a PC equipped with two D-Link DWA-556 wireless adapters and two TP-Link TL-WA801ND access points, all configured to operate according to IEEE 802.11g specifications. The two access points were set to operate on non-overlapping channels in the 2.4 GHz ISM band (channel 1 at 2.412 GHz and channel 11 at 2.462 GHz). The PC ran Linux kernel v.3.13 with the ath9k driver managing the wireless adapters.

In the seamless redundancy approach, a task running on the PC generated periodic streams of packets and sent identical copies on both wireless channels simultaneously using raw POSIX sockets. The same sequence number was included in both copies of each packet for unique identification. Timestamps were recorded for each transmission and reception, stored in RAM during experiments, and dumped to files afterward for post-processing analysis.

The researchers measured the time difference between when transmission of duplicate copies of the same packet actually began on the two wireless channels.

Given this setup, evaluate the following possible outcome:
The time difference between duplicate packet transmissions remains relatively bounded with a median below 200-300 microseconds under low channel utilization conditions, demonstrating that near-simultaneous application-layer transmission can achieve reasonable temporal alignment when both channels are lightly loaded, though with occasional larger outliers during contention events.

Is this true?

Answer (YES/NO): NO